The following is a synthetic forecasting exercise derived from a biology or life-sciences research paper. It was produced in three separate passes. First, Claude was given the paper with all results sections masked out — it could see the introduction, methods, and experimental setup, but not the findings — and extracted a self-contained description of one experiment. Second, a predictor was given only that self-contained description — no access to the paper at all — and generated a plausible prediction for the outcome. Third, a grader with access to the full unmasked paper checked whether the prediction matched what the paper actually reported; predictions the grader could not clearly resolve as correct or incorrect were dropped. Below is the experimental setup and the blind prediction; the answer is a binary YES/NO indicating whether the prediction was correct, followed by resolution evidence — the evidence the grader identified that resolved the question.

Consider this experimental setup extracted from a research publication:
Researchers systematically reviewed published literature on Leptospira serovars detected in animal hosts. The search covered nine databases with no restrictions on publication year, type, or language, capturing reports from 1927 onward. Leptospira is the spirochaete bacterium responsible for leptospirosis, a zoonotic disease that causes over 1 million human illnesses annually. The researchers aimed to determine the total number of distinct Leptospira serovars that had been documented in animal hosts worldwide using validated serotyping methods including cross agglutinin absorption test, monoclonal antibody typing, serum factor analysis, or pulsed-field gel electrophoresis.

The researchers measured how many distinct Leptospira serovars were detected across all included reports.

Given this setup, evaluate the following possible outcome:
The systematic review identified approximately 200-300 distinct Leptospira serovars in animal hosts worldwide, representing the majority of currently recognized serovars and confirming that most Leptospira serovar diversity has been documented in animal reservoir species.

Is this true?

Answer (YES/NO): NO